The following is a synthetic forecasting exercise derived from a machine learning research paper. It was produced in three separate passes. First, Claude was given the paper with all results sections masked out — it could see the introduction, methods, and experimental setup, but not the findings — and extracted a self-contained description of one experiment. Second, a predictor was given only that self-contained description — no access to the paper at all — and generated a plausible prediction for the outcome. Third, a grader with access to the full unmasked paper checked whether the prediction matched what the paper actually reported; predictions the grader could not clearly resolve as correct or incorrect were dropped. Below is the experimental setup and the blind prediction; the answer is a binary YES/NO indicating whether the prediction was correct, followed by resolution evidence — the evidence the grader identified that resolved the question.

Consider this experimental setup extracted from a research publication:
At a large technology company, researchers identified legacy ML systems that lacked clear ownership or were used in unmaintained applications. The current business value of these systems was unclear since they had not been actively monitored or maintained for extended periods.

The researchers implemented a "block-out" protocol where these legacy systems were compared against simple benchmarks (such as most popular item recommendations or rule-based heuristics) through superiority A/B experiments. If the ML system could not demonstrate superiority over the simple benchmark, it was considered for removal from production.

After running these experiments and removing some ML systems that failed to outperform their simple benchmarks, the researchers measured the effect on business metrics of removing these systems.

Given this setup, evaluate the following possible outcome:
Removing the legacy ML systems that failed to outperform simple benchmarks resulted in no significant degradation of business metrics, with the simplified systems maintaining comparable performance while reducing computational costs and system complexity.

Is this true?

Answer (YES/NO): NO